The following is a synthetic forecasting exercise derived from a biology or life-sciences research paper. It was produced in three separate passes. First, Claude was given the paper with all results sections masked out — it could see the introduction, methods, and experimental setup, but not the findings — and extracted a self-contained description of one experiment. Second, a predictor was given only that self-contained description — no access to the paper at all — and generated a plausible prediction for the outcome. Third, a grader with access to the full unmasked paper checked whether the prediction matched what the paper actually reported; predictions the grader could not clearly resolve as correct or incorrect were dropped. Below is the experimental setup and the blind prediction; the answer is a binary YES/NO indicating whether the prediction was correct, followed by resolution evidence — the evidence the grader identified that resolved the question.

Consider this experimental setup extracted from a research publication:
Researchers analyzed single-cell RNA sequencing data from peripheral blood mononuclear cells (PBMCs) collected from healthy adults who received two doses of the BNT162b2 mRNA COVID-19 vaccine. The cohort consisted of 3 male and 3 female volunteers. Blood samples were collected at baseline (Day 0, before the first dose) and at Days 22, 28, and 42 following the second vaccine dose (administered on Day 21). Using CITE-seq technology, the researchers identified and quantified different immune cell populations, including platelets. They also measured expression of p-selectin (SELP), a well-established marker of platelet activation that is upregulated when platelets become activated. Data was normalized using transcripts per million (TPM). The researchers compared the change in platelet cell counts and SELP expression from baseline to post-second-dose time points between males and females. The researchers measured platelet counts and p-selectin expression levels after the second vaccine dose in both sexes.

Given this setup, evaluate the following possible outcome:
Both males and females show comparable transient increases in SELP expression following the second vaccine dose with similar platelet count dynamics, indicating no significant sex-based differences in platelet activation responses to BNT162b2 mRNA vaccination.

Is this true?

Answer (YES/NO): NO